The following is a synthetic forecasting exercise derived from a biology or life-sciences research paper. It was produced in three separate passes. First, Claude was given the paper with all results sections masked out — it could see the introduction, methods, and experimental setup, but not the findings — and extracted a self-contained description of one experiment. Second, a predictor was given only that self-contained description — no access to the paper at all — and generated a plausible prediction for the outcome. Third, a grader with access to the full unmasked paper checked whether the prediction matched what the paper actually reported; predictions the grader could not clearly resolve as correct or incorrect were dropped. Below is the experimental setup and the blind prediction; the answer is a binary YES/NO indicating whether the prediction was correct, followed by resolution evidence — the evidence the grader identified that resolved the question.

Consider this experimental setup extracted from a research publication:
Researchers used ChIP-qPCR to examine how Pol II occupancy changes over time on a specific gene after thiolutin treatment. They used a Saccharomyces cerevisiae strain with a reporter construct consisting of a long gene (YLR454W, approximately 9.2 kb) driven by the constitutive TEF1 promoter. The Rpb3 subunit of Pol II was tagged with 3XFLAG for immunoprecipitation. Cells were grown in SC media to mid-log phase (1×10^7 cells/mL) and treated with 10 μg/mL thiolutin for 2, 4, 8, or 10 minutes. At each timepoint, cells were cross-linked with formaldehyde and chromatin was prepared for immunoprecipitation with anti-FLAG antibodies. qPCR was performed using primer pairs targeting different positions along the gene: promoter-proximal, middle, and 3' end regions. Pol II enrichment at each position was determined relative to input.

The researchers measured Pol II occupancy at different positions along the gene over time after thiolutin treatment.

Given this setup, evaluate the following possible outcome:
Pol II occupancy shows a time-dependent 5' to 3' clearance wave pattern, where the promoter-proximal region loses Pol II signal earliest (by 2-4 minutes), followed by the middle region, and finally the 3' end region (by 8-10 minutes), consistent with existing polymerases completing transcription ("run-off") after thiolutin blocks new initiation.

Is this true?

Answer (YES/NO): NO